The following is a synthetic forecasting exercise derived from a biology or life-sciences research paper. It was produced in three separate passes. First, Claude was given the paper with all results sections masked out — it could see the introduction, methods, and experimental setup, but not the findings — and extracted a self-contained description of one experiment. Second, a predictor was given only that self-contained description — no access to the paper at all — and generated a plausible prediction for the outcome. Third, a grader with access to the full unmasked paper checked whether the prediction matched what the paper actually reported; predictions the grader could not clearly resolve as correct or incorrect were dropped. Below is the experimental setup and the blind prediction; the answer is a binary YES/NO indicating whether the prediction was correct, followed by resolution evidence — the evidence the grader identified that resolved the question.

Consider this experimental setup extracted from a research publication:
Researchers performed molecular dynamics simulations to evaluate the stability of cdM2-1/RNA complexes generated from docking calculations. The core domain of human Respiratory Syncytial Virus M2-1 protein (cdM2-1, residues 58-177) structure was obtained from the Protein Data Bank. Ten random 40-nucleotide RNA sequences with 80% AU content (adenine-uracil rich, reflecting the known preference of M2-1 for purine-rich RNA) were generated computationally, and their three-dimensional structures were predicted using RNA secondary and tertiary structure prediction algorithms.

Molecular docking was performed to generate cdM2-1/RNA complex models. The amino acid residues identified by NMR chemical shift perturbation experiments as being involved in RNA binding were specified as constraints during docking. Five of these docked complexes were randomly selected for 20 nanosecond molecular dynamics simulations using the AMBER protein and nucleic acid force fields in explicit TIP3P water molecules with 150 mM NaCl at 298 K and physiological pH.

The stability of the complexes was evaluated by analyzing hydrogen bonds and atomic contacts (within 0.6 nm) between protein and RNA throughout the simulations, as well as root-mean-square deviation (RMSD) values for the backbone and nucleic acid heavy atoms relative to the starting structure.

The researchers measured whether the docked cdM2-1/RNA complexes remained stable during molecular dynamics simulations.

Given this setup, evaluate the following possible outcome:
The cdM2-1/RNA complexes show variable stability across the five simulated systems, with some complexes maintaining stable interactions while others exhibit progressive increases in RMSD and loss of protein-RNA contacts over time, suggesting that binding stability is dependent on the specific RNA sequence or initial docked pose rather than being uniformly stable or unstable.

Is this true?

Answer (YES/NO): NO